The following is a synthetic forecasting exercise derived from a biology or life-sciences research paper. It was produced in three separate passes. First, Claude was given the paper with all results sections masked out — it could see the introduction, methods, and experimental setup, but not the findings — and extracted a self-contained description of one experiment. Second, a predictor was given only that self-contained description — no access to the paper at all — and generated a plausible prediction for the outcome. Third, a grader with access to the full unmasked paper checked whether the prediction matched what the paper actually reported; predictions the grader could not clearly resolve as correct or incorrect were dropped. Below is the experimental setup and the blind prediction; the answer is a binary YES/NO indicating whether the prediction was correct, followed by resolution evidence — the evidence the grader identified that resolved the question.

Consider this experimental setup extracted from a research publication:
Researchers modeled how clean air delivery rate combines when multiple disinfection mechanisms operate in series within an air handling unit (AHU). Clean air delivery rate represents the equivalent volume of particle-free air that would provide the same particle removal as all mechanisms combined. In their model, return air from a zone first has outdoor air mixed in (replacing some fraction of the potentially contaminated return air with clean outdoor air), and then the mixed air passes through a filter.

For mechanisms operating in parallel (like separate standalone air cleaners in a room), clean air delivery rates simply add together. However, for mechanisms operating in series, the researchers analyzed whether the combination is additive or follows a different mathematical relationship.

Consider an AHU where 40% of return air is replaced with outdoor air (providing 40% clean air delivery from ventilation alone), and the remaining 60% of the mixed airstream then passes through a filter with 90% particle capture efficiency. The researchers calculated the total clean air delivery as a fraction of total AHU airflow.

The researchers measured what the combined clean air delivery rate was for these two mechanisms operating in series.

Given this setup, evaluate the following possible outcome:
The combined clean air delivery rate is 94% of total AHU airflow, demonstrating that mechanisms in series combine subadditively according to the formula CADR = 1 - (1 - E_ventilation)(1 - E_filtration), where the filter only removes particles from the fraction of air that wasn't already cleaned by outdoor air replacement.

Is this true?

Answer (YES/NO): YES